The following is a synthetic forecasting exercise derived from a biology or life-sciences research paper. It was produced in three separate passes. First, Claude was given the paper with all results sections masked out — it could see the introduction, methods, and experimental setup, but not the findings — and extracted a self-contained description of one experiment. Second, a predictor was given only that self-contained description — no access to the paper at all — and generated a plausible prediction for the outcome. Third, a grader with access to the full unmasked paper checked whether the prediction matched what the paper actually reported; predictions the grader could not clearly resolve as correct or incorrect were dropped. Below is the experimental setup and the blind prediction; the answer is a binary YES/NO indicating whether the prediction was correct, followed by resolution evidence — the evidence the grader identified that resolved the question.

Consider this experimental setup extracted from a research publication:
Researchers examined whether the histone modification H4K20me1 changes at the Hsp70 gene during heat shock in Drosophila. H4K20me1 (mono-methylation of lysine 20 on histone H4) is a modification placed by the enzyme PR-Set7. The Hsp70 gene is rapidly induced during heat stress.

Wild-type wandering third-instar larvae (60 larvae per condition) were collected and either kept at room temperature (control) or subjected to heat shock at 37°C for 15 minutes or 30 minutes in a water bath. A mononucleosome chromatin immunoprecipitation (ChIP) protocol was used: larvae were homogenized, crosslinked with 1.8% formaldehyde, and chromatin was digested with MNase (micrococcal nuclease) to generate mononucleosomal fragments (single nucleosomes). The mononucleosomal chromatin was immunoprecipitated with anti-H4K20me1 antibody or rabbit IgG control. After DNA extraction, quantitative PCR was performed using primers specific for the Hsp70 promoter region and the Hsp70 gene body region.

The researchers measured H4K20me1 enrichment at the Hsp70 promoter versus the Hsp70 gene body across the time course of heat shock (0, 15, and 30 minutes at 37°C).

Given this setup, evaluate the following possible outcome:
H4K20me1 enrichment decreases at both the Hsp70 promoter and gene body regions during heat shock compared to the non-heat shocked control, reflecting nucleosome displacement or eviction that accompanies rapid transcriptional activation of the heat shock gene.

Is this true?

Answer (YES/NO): NO